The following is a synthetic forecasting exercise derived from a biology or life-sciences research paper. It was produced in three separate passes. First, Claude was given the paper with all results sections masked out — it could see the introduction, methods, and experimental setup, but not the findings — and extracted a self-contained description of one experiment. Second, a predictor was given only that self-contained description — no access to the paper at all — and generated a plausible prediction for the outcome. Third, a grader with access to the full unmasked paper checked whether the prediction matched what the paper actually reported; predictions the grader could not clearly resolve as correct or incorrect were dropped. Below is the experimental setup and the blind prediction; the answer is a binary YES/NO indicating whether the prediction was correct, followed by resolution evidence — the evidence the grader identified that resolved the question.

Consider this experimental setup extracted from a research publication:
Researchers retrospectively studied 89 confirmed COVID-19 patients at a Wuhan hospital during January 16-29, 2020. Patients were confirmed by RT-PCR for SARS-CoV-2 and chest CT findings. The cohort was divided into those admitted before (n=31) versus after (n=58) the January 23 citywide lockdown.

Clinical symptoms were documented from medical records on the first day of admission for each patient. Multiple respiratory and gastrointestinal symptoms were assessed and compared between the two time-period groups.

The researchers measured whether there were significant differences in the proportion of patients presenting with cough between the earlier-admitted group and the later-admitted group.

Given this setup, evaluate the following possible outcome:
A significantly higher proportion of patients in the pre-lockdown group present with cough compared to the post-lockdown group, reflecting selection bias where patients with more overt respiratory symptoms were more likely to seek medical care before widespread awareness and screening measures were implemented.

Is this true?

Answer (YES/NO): NO